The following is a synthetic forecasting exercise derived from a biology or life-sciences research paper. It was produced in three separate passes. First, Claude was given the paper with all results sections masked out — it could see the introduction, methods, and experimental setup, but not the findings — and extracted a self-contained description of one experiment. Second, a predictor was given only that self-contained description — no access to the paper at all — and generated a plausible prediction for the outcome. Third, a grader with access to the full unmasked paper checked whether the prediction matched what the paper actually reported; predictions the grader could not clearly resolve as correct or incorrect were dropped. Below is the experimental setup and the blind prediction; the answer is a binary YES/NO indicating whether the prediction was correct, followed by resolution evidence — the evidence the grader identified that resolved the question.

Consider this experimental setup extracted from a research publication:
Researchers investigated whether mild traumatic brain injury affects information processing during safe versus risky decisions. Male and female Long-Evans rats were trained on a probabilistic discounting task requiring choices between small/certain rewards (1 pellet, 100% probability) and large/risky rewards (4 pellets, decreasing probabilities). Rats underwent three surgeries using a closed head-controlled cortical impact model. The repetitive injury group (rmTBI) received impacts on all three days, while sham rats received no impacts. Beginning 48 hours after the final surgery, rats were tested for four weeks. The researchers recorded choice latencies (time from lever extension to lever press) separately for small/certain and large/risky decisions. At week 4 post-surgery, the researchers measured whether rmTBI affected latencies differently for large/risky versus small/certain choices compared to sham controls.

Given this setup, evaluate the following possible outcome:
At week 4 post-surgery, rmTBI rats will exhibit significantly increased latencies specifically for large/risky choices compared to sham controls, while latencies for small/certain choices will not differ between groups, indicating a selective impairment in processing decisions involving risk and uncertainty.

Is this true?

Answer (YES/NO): NO